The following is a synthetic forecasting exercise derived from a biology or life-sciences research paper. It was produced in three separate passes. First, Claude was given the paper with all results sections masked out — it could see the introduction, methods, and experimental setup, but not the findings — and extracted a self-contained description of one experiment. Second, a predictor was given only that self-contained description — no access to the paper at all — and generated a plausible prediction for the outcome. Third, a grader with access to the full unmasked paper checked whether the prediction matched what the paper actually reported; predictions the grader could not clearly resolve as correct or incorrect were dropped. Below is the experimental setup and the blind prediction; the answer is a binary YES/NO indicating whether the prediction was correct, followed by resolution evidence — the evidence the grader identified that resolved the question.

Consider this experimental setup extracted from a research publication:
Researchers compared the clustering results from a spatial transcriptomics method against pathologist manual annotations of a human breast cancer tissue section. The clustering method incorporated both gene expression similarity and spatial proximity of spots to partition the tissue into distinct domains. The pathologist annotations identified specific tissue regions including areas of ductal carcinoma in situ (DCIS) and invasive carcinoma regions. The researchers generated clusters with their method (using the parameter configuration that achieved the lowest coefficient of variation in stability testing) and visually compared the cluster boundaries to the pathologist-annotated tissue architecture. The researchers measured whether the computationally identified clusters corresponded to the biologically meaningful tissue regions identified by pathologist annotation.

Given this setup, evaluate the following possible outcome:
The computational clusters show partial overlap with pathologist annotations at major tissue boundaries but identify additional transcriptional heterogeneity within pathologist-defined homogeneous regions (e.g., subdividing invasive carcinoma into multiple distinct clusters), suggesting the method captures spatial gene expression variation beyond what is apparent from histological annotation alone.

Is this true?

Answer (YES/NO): NO